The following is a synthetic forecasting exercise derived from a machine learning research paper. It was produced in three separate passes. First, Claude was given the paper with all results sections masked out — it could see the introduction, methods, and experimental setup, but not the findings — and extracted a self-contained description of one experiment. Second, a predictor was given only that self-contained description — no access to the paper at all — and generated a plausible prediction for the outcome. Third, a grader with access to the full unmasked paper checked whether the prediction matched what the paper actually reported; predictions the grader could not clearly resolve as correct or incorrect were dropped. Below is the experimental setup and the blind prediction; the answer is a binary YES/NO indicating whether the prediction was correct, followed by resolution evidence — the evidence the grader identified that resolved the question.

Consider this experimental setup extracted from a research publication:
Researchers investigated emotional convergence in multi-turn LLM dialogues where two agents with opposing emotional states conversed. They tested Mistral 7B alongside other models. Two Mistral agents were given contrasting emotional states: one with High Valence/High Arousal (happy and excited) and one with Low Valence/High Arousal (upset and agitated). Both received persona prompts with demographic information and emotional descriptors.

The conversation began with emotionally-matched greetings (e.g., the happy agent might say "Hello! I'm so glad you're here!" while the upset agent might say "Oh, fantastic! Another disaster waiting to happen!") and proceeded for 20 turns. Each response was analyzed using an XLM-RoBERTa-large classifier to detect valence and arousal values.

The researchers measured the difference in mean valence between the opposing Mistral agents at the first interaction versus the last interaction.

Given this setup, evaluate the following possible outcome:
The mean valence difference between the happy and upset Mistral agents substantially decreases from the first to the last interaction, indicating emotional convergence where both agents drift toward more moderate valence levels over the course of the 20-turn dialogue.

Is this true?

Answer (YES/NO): NO